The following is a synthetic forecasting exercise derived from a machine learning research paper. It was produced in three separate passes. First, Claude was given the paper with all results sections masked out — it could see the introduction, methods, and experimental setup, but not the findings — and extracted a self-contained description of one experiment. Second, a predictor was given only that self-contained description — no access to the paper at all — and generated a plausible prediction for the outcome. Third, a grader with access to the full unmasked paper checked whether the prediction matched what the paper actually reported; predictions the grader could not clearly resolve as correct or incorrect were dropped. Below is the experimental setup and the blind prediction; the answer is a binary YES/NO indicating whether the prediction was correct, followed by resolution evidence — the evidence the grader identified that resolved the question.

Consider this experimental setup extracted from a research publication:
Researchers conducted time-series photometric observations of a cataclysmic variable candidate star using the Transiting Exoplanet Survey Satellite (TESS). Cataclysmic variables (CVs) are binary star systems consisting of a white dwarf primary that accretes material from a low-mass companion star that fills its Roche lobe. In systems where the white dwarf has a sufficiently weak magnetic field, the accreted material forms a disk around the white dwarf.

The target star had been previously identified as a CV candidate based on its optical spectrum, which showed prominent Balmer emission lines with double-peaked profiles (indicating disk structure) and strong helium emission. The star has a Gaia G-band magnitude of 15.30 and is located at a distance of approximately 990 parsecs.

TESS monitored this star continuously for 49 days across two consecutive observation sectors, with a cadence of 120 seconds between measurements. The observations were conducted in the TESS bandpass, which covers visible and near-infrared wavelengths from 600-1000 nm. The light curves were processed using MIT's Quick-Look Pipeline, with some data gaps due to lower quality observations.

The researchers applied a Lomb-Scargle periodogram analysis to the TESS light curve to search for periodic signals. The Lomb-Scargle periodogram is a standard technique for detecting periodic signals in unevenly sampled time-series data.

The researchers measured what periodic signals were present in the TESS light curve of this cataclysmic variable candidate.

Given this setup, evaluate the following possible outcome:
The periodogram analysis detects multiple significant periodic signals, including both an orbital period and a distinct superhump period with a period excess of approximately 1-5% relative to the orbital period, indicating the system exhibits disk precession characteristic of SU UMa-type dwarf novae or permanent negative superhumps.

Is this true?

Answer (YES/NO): NO